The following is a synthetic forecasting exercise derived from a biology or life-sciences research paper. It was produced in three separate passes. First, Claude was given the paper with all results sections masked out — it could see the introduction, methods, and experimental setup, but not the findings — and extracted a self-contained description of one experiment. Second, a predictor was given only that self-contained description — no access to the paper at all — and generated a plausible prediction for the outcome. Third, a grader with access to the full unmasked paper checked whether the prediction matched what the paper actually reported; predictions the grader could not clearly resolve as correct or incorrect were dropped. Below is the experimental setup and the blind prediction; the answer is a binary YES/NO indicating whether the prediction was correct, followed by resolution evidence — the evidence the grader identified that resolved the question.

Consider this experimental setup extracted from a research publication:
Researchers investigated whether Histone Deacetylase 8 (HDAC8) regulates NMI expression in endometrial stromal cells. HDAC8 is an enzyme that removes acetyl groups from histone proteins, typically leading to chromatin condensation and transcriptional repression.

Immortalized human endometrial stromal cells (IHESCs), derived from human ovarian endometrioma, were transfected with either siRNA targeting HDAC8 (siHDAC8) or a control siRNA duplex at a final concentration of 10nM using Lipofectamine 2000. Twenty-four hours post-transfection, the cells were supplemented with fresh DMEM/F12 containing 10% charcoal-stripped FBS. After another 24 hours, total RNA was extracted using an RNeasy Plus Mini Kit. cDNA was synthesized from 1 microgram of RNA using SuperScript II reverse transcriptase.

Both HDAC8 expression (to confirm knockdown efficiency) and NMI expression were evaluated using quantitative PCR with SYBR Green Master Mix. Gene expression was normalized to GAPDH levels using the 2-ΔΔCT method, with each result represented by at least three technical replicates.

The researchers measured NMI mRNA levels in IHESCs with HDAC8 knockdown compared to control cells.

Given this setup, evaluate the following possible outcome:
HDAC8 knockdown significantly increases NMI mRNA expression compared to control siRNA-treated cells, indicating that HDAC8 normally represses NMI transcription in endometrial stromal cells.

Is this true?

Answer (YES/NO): YES